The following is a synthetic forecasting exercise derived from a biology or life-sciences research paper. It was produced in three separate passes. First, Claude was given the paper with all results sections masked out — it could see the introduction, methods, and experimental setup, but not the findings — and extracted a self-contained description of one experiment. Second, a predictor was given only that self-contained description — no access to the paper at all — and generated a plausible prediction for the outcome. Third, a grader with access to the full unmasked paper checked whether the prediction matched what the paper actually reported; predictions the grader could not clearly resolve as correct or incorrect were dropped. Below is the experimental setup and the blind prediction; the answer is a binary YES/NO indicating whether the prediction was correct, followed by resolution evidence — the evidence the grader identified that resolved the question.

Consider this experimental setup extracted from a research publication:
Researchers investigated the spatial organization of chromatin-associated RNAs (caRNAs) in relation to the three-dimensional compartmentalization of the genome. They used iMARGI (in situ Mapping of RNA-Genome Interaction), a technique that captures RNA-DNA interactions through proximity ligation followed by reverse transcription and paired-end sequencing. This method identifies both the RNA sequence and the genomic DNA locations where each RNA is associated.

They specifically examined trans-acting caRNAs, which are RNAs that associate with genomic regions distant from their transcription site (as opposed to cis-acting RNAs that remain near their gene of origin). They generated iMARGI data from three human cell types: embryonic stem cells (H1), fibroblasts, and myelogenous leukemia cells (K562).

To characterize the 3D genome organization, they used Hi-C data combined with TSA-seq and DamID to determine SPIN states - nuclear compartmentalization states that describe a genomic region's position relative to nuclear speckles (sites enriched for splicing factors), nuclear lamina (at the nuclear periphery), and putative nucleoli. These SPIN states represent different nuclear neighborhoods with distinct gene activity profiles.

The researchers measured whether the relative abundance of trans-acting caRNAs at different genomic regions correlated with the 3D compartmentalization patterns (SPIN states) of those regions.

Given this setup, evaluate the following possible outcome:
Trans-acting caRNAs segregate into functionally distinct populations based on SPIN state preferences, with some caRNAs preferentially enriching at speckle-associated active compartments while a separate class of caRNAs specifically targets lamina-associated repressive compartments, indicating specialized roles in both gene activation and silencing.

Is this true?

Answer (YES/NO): NO